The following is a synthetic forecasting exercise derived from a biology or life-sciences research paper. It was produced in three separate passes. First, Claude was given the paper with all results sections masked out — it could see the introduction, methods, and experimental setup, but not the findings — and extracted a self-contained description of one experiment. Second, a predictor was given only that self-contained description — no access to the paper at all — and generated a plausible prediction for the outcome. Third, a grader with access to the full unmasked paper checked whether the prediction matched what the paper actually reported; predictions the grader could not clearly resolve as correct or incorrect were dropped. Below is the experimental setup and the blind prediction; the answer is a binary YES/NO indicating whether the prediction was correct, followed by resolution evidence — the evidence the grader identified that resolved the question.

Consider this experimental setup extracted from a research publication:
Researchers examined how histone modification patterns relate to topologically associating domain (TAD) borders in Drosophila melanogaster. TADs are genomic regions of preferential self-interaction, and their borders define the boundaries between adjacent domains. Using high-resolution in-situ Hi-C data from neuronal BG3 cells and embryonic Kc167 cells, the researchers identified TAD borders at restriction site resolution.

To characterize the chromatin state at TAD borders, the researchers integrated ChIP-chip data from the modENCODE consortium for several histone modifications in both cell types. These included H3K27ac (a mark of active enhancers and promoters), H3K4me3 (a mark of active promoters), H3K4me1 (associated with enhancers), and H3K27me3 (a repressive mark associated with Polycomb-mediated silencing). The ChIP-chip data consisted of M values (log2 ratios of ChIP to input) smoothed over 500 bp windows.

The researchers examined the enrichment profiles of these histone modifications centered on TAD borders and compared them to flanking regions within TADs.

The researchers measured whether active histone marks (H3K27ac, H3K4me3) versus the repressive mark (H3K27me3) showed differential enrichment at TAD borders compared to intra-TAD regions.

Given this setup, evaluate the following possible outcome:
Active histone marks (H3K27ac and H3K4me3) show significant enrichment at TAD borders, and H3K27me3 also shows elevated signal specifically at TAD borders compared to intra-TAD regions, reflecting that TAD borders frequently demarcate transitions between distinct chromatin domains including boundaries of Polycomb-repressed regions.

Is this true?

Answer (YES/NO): NO